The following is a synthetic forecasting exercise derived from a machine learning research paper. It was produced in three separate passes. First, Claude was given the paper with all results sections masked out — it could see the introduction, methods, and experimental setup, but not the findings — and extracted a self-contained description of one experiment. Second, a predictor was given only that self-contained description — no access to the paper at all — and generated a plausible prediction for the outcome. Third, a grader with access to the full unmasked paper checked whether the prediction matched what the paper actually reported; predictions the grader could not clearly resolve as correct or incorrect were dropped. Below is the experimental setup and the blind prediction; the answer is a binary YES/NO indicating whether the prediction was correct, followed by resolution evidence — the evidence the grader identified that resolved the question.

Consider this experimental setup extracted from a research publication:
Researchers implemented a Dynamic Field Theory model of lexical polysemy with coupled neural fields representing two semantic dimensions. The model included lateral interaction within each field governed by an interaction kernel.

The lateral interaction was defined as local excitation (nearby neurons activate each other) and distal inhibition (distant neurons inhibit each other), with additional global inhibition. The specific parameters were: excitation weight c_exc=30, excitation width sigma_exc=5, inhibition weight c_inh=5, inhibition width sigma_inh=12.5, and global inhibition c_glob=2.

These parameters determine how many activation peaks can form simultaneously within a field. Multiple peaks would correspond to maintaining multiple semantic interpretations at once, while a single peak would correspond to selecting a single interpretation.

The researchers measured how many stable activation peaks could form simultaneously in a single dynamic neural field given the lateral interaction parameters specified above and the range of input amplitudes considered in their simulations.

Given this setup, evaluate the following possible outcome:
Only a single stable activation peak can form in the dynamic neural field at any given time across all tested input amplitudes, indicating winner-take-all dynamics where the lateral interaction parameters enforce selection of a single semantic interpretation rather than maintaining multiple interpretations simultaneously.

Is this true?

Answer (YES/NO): YES